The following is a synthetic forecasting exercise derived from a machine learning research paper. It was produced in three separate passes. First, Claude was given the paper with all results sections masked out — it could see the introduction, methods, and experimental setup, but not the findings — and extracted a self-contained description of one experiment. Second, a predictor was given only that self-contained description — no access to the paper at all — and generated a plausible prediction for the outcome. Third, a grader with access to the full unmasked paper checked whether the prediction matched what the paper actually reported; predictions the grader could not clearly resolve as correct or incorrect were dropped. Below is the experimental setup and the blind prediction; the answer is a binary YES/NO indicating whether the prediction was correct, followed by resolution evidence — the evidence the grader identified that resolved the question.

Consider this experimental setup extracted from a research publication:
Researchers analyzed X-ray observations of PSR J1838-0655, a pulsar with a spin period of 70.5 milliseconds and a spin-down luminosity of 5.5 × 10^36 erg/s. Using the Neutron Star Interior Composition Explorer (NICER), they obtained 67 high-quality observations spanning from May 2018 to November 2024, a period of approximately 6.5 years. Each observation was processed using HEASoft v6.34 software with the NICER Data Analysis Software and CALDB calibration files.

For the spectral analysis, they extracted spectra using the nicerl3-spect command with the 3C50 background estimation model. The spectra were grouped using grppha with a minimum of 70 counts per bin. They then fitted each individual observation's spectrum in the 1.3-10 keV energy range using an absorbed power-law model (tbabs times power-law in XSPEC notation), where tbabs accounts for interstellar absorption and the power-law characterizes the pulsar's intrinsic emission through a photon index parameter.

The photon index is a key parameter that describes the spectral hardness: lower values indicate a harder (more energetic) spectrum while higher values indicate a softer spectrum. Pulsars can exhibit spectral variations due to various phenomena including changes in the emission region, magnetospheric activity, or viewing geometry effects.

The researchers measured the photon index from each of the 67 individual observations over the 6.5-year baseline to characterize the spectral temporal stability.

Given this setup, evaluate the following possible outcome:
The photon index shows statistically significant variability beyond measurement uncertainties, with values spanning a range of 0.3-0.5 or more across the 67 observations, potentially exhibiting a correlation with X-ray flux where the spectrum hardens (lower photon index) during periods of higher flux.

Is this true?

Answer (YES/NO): NO